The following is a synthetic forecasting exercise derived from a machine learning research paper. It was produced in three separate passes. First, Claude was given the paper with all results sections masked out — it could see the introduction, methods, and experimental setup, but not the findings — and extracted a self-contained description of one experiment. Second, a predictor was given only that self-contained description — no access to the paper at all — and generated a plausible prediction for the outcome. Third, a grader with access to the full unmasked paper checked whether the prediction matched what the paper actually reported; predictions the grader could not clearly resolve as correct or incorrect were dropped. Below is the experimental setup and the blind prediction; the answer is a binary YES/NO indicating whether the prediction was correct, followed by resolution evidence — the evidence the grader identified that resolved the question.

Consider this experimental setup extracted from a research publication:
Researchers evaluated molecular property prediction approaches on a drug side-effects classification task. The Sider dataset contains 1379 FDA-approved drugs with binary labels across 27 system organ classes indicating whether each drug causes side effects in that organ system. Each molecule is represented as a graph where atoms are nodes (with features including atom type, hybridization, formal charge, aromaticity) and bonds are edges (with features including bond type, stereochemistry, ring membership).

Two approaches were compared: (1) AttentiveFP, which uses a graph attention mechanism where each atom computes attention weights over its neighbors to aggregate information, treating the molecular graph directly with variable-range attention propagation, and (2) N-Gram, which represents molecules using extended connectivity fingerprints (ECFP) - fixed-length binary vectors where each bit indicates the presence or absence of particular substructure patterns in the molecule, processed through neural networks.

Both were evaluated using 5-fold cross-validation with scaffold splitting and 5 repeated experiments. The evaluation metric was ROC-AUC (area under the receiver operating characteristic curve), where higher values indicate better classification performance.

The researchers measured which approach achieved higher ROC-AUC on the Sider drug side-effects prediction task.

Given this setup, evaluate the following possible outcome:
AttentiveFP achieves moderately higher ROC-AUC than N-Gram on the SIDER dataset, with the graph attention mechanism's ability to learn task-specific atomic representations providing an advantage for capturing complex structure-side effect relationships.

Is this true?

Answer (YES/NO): NO